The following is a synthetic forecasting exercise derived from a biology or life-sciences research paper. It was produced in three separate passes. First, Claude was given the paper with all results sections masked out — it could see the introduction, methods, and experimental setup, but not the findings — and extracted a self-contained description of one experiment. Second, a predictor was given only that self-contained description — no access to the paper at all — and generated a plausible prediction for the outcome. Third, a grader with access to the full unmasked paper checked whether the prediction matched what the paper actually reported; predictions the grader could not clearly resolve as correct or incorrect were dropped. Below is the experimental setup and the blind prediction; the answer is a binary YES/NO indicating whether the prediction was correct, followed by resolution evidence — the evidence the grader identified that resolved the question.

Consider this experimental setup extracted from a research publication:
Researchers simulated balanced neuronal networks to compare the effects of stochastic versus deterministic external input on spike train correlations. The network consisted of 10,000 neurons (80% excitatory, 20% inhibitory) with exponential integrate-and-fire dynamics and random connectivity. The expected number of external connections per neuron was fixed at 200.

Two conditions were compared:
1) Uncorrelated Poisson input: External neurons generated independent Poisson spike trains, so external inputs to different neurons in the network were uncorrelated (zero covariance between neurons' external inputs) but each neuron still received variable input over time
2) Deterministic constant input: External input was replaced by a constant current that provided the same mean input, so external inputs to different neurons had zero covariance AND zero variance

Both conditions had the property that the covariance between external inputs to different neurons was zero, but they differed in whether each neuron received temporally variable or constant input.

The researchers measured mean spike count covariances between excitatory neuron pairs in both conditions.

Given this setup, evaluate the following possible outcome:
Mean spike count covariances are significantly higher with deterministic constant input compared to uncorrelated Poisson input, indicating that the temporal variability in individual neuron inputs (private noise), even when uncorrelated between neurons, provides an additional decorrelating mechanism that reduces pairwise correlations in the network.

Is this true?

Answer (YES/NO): NO